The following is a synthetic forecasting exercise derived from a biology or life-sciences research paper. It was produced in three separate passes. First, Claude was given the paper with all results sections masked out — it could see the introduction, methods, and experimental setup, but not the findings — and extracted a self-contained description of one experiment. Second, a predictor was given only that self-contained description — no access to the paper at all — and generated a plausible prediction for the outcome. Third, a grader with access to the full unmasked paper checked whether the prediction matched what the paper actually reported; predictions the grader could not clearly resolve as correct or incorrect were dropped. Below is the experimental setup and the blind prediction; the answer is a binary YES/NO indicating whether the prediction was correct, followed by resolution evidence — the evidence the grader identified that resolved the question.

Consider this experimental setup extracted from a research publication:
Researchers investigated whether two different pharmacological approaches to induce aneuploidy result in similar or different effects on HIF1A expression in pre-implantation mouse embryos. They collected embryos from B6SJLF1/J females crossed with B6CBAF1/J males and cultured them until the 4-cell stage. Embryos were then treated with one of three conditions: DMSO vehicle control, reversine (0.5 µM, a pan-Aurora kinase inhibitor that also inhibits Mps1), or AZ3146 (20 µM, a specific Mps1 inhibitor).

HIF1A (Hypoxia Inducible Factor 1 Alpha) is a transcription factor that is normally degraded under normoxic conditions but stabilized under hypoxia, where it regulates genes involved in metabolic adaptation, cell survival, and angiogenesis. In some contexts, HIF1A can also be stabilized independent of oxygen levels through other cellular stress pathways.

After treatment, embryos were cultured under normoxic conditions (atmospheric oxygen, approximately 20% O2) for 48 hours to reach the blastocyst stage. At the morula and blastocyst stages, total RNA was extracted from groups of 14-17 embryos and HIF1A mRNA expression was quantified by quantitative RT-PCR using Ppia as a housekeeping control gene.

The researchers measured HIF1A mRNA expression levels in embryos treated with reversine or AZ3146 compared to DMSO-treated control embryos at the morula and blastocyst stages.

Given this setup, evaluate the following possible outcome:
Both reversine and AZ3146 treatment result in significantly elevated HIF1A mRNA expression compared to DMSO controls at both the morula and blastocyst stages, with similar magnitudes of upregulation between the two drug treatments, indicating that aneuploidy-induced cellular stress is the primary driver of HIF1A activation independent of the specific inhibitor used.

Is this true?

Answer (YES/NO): NO